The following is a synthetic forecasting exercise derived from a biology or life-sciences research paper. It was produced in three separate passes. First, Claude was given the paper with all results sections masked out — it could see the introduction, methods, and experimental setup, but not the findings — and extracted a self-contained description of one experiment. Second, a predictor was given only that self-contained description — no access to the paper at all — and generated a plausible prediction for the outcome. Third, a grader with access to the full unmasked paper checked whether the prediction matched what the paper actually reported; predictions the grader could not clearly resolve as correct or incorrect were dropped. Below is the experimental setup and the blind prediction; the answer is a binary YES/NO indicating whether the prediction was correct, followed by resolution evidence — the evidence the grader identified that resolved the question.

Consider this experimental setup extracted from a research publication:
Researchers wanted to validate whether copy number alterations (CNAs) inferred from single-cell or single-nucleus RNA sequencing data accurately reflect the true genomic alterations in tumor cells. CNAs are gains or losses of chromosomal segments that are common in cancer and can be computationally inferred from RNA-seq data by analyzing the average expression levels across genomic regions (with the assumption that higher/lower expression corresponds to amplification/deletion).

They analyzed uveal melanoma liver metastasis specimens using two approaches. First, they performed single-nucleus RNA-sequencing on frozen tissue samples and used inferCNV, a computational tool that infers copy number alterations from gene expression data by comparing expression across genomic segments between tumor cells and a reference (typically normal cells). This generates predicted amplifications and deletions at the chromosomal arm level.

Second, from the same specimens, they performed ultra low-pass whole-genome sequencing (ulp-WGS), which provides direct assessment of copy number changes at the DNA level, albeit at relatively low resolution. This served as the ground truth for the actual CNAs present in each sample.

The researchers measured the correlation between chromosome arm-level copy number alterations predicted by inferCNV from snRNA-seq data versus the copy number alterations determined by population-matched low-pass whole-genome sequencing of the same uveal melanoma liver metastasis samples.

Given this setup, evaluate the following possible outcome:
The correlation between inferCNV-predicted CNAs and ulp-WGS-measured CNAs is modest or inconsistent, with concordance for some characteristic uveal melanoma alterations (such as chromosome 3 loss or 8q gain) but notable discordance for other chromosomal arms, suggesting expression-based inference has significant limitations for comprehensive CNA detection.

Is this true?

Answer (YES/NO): NO